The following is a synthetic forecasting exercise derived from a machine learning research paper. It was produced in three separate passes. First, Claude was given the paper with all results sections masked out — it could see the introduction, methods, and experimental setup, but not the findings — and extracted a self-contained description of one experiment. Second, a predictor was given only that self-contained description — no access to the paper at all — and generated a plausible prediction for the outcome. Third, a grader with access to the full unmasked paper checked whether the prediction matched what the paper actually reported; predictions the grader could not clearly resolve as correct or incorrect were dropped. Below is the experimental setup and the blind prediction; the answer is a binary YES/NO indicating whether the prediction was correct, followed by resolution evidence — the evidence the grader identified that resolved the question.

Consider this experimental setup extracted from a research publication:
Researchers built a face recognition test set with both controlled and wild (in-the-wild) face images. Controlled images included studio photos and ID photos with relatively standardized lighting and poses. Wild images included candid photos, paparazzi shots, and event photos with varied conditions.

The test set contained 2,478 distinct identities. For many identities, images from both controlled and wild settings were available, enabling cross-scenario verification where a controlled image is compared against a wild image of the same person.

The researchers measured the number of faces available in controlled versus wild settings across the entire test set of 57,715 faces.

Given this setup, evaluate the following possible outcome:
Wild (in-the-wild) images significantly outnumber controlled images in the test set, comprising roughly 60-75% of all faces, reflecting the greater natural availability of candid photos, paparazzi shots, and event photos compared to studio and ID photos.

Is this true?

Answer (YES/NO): YES